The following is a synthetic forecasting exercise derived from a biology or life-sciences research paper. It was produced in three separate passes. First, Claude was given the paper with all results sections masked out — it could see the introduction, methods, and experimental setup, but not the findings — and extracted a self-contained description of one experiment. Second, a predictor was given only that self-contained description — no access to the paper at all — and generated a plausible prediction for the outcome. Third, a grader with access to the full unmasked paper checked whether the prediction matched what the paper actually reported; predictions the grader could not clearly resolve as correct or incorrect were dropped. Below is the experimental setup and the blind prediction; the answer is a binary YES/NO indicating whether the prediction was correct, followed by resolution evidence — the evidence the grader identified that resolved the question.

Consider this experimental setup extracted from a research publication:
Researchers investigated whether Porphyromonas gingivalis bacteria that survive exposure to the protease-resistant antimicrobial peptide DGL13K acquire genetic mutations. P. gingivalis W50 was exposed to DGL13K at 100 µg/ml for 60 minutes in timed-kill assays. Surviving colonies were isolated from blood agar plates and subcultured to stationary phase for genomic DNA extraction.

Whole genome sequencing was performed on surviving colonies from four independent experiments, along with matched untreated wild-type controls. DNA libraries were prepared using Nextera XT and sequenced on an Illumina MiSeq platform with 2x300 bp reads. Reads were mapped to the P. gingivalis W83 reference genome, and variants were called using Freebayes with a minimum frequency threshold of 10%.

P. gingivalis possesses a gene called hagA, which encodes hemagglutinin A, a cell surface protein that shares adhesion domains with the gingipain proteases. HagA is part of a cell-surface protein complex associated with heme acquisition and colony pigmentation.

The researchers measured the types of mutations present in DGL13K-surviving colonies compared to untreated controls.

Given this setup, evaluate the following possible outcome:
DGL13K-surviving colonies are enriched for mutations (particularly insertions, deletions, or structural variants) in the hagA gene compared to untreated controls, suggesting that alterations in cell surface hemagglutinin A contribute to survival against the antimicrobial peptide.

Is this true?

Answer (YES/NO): NO